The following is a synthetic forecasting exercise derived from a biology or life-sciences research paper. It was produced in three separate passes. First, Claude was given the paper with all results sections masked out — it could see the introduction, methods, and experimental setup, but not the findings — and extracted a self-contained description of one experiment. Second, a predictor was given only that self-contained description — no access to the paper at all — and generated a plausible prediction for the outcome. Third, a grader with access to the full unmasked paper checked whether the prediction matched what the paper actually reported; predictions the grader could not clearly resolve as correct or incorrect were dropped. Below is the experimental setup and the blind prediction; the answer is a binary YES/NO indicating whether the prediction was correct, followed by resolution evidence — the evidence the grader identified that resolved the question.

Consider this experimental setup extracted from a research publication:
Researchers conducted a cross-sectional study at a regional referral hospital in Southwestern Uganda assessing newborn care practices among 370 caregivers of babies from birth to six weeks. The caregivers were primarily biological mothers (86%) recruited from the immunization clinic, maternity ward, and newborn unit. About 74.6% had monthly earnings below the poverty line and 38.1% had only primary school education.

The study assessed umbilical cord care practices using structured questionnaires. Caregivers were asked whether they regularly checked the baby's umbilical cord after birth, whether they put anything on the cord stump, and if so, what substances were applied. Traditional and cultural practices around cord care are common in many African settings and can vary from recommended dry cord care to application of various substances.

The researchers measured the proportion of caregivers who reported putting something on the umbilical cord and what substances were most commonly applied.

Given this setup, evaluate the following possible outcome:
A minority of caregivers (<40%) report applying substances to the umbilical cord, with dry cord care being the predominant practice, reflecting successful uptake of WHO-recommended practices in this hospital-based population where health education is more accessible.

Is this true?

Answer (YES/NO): YES